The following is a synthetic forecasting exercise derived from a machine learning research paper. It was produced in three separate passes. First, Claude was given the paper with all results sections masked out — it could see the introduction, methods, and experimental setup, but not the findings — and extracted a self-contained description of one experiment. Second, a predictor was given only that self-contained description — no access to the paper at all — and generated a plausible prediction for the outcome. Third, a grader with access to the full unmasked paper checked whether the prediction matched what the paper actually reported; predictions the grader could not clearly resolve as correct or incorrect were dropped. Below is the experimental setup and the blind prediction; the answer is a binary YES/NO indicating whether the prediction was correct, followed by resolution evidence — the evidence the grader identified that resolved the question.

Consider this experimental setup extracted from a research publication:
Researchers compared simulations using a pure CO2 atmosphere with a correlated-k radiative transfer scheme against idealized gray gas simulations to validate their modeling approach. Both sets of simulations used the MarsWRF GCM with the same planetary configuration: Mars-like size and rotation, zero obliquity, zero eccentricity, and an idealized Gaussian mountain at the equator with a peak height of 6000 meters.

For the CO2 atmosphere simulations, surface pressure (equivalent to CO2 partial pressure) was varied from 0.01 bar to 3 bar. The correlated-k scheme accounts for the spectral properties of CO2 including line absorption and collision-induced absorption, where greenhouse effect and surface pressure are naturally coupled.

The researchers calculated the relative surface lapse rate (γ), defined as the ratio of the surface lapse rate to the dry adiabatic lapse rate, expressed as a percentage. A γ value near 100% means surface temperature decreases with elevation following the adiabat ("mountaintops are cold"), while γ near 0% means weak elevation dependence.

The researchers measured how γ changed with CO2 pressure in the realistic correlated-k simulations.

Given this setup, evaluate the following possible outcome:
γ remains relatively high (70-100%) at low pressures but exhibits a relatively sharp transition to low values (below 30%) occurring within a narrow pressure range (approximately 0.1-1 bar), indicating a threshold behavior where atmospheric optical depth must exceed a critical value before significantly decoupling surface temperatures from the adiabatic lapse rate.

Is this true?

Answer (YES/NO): NO